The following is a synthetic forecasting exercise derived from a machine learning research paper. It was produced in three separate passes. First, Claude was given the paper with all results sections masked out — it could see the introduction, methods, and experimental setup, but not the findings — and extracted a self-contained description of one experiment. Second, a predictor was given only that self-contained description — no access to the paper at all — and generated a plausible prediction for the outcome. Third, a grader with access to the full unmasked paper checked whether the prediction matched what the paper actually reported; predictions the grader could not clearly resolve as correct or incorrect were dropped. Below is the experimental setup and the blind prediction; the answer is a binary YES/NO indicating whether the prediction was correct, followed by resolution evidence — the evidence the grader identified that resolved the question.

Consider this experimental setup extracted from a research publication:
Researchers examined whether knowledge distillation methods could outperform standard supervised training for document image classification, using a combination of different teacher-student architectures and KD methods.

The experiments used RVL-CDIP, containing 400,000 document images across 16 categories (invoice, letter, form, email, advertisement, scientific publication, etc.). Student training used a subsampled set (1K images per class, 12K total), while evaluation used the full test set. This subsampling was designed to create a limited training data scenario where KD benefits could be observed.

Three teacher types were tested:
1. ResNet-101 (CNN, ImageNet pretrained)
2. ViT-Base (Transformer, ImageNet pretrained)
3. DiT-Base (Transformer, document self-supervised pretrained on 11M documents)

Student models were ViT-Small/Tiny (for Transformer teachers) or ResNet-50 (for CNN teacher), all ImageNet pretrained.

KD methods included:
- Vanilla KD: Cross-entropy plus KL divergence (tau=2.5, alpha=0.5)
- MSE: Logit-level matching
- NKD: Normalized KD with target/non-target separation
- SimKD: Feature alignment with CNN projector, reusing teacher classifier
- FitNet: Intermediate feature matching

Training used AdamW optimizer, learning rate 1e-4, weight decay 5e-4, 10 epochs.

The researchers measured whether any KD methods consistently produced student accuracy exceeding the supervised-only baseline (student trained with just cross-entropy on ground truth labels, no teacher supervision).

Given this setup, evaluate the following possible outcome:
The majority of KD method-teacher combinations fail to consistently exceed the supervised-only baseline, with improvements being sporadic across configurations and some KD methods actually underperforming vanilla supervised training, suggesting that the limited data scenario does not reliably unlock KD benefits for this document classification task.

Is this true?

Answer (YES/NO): NO